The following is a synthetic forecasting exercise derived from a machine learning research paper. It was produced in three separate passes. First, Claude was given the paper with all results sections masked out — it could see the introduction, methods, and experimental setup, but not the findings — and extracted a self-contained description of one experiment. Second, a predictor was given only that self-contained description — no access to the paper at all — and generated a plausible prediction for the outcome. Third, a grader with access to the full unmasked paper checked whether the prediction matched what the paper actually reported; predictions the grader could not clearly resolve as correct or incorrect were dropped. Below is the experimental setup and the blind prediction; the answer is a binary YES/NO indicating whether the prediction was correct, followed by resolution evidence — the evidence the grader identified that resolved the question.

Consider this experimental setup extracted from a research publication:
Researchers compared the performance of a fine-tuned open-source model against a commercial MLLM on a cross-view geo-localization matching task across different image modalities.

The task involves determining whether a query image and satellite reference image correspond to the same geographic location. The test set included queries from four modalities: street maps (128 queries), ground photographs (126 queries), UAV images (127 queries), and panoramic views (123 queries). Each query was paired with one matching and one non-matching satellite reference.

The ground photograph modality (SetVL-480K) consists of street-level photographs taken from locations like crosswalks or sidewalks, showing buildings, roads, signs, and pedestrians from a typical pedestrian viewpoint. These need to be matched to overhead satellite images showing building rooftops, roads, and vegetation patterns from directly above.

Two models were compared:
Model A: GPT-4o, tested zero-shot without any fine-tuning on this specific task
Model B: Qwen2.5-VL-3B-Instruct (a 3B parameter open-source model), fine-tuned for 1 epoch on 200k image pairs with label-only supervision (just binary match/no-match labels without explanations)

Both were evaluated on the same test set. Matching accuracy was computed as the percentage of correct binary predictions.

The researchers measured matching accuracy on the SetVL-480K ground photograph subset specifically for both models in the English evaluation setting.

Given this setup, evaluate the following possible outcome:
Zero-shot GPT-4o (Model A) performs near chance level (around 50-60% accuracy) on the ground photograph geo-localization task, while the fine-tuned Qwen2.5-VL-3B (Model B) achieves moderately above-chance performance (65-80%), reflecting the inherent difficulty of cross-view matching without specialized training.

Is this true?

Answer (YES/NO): NO